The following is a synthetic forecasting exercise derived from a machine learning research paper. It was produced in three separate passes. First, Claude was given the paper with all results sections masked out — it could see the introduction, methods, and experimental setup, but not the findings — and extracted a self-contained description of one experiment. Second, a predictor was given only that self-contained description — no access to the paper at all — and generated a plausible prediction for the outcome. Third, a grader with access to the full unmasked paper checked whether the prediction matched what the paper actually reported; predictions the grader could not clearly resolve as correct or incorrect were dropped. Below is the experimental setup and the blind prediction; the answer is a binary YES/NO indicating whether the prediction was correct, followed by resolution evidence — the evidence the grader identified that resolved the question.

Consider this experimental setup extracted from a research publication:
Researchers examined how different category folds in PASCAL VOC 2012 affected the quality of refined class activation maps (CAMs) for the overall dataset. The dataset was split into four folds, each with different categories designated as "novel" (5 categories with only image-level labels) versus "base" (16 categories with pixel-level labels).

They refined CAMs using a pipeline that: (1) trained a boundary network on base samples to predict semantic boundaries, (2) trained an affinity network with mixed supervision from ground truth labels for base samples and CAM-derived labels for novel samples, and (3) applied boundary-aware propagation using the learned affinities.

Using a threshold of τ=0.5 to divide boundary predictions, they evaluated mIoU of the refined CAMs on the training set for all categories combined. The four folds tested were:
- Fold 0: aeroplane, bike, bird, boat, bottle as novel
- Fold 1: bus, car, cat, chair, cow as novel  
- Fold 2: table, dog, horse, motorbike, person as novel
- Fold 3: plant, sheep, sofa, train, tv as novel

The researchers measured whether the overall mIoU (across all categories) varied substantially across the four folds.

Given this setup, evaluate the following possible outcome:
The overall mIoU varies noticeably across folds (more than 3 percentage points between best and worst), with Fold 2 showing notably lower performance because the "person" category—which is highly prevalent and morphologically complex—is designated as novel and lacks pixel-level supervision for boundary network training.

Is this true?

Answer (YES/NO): NO